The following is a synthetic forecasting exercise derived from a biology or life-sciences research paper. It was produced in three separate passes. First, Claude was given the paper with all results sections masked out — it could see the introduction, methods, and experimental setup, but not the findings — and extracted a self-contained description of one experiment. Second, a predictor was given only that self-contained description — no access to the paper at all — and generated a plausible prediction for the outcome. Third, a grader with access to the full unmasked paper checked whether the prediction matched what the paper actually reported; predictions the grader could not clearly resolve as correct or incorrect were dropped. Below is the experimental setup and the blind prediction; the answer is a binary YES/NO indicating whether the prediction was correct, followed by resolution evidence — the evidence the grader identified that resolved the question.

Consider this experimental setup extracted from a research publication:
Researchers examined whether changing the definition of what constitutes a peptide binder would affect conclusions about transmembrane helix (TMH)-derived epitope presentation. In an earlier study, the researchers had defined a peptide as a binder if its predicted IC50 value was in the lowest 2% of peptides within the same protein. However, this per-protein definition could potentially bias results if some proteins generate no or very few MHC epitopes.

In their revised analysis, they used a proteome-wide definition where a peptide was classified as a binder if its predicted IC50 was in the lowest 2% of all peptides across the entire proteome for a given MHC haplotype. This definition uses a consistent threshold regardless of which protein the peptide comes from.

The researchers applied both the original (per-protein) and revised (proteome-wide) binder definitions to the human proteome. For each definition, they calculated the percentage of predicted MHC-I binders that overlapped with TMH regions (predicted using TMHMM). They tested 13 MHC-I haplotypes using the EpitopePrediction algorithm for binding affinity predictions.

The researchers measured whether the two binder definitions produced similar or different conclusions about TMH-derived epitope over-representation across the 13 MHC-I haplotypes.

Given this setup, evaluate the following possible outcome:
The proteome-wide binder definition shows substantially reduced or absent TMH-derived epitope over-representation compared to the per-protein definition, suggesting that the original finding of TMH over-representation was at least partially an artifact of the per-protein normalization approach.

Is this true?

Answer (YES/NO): NO